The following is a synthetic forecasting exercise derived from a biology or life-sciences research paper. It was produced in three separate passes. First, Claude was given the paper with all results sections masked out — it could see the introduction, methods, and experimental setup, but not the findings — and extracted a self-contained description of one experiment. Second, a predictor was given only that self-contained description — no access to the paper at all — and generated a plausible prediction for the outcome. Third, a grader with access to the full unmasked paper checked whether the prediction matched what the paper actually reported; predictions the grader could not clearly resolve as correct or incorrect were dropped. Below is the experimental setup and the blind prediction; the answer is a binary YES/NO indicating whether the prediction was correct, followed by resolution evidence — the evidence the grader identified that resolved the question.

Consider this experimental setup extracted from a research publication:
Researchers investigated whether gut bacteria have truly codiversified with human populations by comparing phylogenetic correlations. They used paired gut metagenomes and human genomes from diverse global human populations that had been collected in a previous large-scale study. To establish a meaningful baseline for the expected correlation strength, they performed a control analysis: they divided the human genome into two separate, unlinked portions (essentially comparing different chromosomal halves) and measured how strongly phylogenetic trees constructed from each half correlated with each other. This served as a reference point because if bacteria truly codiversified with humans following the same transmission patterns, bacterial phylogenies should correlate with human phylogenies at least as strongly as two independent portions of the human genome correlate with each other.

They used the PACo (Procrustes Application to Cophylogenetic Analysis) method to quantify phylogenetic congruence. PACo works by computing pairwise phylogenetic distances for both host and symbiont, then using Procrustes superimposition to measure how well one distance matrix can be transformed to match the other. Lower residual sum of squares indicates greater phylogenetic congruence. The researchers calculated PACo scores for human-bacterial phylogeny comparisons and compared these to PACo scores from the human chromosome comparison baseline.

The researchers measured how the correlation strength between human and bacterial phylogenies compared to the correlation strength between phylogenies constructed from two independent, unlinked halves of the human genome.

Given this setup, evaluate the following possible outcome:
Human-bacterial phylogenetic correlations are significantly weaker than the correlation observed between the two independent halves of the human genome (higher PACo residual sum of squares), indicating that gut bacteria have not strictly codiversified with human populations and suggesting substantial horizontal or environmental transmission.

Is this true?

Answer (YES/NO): YES